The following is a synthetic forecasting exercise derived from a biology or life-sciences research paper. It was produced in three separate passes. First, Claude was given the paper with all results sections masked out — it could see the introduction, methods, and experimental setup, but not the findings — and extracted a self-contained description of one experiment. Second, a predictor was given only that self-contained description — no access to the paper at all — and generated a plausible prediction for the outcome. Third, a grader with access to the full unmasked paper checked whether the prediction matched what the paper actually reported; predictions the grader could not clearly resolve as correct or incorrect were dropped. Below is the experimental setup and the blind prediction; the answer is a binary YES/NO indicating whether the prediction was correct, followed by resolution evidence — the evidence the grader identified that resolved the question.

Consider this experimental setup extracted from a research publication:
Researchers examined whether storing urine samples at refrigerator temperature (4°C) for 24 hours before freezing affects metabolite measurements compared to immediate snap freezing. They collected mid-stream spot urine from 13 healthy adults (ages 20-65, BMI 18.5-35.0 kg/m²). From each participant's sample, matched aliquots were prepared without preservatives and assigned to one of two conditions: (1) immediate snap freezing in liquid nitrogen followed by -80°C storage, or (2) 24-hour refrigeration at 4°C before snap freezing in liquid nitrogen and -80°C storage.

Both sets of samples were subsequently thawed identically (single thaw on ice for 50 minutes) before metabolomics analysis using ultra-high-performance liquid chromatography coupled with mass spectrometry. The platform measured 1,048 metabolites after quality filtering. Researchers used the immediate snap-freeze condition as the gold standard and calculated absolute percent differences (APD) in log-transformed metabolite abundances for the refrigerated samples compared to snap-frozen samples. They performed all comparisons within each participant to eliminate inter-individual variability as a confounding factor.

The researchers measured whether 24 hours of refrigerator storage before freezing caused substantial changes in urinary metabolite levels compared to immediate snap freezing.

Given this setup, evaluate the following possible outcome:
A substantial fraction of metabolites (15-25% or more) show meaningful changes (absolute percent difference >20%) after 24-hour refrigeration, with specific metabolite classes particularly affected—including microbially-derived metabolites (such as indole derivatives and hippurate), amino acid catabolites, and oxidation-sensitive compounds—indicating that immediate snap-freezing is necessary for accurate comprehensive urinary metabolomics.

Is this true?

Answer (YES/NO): NO